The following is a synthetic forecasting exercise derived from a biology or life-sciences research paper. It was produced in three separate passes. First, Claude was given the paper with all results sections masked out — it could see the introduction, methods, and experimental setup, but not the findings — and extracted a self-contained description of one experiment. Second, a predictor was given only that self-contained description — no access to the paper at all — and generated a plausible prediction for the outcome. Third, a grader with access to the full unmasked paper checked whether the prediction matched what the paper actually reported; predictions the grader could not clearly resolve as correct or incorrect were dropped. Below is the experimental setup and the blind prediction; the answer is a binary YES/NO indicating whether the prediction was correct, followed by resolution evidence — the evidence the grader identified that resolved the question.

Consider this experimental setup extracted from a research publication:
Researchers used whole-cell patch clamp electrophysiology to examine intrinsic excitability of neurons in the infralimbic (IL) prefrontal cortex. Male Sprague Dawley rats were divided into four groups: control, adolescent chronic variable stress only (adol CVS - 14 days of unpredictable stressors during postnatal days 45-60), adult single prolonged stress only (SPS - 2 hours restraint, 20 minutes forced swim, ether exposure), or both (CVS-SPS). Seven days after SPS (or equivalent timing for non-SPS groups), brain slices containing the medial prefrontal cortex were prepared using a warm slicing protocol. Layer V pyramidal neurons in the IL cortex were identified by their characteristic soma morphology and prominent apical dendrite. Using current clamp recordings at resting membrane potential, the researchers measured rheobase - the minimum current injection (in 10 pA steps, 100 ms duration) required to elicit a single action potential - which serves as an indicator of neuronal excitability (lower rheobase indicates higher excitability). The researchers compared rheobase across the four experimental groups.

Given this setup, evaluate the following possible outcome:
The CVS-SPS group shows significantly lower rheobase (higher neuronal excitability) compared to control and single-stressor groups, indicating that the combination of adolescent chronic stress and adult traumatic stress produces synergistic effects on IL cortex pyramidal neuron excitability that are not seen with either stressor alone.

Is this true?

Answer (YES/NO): NO